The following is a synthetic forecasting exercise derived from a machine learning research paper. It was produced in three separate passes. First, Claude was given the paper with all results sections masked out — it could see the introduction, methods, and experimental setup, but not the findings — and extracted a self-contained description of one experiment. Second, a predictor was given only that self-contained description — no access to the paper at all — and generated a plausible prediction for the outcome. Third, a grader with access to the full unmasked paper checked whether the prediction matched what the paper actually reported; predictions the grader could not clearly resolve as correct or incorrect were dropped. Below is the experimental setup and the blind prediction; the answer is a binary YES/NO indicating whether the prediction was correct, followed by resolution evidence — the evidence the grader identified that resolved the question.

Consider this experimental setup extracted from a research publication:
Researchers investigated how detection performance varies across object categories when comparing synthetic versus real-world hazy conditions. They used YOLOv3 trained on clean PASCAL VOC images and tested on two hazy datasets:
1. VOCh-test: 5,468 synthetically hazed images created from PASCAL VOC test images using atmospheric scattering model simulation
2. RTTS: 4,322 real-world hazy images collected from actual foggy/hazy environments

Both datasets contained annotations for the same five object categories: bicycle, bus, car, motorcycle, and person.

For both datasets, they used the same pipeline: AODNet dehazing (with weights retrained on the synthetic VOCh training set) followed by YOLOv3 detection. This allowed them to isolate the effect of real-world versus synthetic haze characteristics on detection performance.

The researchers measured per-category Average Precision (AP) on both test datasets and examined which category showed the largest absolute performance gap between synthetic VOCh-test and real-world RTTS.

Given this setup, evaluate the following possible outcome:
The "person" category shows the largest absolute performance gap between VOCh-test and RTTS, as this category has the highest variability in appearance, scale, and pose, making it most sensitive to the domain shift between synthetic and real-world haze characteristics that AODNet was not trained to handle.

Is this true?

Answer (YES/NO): NO